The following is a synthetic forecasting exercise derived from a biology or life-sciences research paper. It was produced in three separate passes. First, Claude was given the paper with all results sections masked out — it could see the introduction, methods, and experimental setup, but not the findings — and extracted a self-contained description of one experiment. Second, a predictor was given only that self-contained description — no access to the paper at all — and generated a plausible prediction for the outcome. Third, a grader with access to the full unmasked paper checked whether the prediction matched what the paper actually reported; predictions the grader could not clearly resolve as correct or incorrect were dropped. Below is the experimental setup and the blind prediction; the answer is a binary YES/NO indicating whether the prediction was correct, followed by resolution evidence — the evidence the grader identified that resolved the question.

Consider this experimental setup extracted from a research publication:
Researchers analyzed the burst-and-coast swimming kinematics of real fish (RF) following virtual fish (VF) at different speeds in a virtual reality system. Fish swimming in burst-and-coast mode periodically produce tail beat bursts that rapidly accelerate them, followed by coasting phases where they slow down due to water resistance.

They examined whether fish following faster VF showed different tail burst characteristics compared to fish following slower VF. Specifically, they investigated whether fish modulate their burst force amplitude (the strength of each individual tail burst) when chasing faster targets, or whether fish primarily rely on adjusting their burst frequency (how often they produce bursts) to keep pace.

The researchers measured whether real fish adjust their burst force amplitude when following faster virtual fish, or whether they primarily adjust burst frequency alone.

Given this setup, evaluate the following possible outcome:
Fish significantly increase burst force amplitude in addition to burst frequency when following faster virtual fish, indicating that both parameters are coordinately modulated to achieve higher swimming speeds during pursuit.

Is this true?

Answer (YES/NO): YES